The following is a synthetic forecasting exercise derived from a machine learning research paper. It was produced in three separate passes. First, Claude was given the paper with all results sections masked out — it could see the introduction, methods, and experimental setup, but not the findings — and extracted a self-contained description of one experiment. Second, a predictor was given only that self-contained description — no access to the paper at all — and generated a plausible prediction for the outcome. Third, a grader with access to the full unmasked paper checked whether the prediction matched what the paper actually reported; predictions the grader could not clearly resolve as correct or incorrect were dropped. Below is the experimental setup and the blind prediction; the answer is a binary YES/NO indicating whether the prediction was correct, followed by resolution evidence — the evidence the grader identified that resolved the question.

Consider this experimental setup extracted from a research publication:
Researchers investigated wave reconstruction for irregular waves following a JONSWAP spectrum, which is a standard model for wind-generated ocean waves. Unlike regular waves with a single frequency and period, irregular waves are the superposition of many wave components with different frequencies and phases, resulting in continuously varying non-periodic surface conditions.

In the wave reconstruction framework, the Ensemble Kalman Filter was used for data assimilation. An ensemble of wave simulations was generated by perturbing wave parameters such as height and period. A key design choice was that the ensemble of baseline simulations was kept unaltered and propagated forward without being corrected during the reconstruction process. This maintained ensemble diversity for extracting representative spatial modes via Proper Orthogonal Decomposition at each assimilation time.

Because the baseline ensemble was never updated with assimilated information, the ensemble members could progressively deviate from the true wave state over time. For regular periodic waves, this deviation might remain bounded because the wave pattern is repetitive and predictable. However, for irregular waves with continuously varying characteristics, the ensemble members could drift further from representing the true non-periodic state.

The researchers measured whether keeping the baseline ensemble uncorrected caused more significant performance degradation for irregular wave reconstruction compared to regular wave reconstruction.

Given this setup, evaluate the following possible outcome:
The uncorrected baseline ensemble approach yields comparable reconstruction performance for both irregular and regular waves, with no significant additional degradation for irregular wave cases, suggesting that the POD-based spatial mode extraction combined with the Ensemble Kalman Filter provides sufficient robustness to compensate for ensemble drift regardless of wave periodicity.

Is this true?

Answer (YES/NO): NO